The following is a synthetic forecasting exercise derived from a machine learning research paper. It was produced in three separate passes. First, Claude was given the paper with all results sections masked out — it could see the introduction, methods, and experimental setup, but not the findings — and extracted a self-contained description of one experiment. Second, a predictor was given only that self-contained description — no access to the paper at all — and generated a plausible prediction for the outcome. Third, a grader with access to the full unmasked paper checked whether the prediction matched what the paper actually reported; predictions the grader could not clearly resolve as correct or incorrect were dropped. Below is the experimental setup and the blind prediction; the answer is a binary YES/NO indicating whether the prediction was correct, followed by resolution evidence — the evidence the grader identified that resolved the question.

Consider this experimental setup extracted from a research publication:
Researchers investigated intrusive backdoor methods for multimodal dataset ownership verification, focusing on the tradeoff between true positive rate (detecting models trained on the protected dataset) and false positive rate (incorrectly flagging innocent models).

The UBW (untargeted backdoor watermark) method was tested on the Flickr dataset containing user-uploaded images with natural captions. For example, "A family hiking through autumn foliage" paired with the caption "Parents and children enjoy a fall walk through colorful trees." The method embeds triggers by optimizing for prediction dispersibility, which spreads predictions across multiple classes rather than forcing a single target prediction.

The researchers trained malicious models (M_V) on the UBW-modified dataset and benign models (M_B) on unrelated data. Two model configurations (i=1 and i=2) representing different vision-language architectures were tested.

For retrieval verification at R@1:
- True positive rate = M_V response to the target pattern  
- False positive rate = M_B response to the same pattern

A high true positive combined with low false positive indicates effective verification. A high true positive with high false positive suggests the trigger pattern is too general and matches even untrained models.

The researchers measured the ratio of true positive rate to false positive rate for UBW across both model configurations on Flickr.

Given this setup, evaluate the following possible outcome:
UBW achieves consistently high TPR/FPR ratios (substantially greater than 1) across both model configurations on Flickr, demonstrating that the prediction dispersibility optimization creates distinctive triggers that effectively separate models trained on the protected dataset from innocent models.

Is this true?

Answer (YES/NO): YES